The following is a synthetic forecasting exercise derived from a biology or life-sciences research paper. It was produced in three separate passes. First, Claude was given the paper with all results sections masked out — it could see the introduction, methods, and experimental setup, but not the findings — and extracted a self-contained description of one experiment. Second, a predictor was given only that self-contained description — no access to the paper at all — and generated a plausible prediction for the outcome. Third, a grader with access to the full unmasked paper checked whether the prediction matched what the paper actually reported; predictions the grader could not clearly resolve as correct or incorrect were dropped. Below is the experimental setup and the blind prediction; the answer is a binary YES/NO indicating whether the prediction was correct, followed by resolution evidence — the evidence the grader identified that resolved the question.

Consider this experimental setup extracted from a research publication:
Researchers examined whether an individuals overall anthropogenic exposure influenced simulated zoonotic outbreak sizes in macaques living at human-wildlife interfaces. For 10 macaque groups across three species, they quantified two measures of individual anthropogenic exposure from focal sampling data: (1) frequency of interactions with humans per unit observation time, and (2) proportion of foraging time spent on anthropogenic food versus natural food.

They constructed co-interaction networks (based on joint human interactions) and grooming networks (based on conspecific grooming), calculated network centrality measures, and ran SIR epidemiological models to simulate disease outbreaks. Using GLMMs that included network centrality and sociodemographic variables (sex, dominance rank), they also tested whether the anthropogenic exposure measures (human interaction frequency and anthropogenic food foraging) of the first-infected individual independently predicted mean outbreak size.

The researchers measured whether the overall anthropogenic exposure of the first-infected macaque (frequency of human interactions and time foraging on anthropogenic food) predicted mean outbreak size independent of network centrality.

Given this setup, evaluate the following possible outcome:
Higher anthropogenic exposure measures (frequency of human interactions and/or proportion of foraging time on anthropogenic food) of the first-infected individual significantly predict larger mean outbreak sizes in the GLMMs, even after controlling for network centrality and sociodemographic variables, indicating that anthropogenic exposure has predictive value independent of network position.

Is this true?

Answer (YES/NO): NO